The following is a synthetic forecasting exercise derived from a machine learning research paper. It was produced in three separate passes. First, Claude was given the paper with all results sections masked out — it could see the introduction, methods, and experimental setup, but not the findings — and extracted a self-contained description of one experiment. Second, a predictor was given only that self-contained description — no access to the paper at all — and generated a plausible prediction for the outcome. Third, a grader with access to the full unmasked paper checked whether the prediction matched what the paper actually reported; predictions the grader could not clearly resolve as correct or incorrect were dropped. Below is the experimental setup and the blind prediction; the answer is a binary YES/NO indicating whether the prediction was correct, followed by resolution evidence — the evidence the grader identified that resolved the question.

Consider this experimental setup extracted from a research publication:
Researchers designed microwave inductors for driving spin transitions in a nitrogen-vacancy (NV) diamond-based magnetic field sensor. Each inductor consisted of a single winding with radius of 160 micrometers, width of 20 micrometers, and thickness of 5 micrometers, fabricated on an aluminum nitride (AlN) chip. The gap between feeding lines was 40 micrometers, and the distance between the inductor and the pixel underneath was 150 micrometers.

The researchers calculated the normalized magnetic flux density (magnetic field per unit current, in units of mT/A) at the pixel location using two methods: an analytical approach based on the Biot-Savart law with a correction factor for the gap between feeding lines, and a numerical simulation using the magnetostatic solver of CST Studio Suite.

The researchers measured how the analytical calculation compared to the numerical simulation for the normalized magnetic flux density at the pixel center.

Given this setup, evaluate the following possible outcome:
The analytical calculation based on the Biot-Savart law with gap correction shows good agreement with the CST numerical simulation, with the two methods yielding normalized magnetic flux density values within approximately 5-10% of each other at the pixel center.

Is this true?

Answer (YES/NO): YES